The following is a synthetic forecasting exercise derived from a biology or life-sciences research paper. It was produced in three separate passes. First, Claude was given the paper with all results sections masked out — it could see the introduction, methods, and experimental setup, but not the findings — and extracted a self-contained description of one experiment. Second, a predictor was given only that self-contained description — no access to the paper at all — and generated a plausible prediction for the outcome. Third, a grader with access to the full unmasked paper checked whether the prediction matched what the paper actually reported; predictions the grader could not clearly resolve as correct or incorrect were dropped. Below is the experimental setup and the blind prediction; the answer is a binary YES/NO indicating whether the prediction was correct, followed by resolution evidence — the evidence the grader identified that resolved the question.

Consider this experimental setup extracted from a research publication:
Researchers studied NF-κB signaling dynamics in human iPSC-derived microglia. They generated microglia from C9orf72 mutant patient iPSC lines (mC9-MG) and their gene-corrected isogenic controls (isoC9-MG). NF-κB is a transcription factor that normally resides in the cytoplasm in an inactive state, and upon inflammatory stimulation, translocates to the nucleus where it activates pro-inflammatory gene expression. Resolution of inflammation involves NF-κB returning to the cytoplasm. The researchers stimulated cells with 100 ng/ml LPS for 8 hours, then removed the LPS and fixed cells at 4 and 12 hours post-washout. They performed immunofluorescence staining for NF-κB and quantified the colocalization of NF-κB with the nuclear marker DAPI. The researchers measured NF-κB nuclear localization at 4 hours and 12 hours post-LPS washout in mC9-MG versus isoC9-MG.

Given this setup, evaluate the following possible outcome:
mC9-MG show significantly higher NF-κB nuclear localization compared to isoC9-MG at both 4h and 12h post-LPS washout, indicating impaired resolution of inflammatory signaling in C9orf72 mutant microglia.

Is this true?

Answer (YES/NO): NO